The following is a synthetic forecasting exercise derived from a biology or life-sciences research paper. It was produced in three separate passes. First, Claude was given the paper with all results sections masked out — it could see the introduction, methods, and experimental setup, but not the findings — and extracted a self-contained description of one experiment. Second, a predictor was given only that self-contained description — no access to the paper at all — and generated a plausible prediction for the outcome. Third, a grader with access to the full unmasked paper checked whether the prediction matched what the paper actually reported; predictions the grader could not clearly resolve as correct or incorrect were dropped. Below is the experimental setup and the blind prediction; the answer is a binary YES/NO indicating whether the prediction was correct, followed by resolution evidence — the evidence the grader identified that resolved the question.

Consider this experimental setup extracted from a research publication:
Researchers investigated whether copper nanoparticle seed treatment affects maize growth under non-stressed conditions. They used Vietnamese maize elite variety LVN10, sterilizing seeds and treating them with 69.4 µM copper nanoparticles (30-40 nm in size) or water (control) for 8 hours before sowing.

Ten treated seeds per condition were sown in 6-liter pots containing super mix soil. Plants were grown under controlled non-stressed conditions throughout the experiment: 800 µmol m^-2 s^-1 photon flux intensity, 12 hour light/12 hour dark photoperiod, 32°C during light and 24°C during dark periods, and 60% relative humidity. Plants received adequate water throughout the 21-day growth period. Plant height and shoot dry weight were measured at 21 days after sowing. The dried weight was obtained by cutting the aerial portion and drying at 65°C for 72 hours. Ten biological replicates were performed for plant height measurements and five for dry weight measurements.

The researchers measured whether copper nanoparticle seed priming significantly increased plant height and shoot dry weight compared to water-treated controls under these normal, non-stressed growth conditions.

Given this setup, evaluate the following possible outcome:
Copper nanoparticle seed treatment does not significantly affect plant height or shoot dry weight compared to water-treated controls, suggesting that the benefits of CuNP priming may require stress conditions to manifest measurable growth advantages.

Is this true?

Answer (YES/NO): NO